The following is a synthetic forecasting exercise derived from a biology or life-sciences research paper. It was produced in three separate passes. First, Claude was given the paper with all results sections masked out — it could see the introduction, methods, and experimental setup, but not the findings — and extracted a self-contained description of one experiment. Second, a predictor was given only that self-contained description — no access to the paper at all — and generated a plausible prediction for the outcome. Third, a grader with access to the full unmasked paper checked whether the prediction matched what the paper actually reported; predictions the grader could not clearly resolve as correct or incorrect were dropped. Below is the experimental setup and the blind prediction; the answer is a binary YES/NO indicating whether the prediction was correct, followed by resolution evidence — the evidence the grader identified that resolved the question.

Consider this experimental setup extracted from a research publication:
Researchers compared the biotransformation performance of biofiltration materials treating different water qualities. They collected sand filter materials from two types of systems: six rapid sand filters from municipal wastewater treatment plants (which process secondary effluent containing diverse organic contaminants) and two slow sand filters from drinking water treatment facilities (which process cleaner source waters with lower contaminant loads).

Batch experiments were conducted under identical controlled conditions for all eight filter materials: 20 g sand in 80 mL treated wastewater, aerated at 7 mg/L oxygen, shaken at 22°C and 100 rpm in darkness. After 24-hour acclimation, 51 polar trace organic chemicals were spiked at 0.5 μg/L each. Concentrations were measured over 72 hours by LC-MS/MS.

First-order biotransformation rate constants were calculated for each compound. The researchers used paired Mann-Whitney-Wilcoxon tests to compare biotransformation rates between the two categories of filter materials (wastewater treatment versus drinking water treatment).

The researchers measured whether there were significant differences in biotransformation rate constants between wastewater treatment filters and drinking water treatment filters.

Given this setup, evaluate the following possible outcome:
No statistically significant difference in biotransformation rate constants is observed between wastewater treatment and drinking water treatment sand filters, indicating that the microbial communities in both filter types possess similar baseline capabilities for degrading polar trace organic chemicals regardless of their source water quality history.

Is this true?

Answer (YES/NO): NO